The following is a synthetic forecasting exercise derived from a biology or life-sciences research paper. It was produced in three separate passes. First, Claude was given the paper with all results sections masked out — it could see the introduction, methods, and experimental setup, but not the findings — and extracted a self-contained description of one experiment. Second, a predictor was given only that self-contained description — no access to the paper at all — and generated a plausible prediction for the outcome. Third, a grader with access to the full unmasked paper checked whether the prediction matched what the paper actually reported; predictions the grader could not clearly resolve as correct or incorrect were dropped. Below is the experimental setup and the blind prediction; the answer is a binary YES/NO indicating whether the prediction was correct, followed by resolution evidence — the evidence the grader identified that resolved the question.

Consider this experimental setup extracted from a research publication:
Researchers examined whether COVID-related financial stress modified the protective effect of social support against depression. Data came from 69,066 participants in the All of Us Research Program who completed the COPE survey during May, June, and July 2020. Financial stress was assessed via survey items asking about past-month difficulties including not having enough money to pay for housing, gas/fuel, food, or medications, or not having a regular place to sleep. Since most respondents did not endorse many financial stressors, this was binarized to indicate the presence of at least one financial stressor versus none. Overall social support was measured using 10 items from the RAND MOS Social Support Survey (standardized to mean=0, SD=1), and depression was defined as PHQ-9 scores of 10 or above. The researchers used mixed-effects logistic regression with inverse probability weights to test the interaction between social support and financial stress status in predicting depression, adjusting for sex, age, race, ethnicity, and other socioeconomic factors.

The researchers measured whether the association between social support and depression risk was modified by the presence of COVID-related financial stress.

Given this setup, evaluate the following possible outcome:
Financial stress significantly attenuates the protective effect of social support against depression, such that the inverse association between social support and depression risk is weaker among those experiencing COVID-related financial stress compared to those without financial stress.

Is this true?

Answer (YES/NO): NO